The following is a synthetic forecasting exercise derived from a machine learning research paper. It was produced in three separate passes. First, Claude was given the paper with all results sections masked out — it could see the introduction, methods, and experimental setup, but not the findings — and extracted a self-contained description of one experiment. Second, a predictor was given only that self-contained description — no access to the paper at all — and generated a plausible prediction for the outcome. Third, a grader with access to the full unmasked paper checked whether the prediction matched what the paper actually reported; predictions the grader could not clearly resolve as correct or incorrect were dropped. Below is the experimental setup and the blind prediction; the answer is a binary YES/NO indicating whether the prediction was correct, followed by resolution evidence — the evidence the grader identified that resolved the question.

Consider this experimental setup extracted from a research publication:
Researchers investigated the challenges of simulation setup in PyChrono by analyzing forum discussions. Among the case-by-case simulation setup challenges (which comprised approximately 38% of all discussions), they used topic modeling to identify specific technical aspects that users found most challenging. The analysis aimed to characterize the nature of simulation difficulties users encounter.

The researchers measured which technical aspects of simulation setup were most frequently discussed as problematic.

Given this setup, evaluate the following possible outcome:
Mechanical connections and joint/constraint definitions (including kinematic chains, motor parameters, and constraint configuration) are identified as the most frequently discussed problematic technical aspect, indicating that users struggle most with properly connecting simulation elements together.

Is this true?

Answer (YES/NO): NO